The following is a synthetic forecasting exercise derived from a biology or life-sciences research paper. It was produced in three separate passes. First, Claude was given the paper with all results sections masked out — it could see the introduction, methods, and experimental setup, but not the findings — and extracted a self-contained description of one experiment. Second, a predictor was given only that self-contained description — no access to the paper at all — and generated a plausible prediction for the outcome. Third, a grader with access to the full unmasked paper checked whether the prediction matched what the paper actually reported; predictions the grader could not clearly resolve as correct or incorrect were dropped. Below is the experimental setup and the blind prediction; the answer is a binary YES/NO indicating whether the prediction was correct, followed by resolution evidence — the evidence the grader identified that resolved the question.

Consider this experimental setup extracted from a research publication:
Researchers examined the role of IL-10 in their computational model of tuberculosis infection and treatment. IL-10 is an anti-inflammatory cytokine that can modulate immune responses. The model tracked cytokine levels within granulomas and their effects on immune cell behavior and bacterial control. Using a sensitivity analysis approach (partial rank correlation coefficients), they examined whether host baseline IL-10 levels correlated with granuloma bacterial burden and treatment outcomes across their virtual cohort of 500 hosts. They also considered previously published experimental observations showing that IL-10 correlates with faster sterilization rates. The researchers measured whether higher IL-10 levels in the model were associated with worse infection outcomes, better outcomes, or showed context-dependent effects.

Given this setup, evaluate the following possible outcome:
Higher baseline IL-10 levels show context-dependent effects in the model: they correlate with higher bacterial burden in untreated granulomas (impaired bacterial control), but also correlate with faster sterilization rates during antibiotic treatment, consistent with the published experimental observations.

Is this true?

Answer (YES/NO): NO